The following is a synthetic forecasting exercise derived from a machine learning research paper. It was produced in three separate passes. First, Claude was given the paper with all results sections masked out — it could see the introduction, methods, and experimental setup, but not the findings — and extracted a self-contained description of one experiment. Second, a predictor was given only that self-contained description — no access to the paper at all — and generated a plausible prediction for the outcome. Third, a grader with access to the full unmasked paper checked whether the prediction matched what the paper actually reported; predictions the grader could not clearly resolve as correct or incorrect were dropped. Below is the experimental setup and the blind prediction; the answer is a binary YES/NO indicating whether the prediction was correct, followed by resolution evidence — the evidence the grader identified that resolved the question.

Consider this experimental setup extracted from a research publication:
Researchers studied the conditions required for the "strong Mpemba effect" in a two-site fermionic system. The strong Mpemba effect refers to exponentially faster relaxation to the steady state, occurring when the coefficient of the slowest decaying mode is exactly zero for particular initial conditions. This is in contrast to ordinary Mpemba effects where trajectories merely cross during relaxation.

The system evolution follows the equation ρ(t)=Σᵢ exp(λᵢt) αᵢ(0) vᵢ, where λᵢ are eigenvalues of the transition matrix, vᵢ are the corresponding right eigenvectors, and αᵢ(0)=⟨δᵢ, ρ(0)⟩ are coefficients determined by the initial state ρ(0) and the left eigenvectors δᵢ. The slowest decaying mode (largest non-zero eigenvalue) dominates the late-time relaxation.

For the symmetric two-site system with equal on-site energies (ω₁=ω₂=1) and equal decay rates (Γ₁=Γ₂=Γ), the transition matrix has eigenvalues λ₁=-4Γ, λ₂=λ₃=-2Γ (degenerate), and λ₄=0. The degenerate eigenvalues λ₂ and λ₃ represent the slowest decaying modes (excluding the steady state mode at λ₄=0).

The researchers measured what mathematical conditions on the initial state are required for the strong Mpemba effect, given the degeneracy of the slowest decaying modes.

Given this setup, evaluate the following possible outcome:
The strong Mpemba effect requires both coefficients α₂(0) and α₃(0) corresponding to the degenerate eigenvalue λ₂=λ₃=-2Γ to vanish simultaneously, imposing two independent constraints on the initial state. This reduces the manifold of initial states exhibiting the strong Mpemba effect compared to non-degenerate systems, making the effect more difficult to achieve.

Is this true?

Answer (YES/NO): YES